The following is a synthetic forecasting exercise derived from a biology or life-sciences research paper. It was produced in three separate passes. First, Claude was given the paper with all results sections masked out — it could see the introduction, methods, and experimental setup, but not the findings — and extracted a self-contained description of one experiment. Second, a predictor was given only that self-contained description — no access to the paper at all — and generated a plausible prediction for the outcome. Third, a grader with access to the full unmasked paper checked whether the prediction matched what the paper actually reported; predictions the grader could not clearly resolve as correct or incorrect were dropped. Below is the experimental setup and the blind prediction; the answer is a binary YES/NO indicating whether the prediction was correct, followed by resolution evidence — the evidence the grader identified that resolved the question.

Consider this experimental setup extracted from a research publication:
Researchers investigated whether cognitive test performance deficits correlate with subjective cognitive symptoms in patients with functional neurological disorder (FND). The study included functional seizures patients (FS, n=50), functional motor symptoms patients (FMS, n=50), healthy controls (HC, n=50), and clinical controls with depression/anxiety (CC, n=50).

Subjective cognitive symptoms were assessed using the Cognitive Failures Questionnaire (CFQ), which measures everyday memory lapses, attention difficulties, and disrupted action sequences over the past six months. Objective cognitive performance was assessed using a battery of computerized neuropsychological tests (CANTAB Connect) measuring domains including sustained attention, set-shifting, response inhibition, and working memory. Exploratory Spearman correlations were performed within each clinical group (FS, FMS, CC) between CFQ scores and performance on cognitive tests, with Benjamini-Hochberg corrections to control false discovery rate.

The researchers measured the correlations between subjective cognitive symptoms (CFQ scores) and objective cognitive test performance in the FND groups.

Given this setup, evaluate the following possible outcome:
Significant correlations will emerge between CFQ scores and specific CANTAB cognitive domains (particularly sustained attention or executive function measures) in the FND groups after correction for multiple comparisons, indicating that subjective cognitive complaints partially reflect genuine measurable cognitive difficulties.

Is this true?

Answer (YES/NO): NO